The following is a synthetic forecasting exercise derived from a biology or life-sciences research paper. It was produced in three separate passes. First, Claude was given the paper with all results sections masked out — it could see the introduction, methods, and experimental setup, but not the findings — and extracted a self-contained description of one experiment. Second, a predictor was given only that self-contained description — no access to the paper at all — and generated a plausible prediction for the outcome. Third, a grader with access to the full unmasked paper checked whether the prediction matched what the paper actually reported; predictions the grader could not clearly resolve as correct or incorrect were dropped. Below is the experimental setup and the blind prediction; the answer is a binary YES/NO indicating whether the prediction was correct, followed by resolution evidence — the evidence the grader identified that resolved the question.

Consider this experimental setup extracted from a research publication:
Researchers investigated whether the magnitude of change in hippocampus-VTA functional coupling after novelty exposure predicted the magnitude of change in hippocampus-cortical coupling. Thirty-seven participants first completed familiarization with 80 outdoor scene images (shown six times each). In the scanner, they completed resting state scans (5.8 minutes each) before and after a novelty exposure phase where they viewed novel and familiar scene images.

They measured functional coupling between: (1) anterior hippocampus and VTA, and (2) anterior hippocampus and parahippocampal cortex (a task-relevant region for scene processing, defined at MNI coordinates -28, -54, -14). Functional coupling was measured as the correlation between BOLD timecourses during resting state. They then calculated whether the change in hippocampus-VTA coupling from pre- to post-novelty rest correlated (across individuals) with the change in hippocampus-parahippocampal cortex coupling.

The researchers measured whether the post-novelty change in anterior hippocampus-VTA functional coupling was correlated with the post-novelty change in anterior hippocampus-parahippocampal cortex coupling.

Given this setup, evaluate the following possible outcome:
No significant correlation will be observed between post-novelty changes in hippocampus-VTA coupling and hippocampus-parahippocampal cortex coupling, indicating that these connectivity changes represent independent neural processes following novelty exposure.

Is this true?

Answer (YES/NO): NO